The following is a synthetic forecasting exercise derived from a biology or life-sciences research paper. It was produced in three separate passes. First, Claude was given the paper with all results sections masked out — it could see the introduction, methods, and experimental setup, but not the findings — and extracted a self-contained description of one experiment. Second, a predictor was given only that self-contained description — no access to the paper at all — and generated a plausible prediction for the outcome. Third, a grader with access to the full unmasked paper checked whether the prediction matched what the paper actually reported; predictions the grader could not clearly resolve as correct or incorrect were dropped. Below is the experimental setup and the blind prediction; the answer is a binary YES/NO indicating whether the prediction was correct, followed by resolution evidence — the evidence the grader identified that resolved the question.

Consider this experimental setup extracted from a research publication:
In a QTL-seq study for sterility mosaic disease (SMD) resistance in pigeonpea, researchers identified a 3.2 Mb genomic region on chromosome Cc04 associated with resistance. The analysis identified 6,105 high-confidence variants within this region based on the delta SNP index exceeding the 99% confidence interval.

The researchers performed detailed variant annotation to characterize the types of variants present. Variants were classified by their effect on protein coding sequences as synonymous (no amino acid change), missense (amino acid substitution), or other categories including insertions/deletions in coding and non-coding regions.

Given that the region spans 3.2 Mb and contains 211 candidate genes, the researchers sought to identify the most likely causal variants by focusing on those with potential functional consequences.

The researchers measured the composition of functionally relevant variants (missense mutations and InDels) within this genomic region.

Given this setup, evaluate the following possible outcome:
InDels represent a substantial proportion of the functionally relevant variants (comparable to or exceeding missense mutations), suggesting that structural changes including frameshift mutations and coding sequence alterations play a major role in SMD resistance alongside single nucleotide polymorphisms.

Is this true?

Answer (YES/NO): YES